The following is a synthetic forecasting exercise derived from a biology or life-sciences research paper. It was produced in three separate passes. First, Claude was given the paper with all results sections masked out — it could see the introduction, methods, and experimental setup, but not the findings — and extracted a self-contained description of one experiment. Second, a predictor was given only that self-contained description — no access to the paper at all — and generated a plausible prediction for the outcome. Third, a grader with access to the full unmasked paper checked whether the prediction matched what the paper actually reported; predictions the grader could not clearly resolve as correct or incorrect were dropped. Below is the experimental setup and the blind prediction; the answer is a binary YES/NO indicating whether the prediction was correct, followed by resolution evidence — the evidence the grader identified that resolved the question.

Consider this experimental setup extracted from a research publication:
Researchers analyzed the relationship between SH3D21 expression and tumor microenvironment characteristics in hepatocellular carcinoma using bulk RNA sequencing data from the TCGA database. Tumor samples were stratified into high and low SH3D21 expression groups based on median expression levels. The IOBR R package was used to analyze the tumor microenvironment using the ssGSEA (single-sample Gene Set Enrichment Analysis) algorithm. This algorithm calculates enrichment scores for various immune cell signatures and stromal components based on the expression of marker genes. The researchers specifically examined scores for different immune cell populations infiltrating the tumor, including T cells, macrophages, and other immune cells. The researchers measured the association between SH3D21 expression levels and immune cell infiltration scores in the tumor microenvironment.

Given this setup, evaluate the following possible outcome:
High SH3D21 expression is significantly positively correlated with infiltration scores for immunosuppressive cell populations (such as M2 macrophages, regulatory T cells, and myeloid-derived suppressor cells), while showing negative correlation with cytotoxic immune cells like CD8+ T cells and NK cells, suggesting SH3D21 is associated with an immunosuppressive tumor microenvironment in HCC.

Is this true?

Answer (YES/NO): NO